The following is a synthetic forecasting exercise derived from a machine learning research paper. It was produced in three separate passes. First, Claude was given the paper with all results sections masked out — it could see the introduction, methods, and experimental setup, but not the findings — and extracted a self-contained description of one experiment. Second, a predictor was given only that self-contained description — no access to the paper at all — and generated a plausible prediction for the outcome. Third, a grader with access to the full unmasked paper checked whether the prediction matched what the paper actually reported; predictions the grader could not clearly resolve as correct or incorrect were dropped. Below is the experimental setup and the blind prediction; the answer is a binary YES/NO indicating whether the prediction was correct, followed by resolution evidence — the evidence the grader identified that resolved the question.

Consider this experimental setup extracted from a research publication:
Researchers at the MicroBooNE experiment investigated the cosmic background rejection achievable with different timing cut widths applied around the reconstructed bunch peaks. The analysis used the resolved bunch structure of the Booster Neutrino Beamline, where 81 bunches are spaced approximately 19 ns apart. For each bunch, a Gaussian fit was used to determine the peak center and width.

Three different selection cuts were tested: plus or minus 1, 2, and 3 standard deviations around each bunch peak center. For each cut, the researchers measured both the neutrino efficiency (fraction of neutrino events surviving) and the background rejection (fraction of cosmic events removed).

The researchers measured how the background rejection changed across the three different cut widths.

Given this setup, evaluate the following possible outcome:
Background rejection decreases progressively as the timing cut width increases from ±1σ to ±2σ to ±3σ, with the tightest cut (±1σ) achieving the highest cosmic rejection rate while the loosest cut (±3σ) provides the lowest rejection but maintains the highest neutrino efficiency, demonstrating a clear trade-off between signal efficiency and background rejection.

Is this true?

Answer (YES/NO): YES